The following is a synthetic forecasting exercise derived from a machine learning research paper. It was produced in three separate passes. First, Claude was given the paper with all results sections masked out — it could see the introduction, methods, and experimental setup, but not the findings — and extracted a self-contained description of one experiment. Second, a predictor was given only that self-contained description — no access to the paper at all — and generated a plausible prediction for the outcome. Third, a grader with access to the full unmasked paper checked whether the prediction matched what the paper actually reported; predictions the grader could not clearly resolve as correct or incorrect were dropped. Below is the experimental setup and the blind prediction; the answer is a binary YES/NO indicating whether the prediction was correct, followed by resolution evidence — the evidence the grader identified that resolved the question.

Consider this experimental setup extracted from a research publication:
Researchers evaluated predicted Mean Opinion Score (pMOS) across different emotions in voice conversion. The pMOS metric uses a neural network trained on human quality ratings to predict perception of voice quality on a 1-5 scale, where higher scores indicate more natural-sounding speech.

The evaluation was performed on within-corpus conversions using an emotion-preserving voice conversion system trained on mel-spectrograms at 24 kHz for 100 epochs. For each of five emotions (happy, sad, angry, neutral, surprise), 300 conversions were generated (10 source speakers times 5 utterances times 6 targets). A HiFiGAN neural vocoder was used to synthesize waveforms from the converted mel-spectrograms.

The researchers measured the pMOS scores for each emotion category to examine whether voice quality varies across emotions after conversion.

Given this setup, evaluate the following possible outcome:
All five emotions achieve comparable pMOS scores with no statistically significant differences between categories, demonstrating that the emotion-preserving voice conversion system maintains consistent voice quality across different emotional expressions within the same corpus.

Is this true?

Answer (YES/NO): NO